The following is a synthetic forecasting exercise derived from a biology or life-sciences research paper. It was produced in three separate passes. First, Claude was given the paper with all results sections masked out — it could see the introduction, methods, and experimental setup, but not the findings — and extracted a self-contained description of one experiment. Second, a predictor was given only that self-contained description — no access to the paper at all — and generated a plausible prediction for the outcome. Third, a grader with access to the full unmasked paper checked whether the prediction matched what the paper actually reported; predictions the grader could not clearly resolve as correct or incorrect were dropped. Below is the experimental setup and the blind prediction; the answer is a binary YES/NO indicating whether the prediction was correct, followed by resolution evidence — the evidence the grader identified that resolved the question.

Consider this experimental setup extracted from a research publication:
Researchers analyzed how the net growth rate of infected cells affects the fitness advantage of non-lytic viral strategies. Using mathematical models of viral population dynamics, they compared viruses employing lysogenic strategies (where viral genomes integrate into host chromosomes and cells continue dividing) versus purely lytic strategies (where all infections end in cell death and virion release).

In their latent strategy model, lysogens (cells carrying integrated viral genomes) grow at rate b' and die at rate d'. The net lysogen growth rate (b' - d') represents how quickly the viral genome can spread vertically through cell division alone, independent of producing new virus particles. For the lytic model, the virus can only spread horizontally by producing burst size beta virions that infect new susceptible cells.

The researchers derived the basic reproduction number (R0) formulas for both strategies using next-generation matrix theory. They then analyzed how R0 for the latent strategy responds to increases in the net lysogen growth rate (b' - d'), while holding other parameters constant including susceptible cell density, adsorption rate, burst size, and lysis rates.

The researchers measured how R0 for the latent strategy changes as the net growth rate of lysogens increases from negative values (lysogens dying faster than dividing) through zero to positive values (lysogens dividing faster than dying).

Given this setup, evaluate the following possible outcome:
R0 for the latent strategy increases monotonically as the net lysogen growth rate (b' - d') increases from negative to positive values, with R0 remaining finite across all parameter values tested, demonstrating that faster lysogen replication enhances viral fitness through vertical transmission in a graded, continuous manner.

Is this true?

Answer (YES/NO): NO